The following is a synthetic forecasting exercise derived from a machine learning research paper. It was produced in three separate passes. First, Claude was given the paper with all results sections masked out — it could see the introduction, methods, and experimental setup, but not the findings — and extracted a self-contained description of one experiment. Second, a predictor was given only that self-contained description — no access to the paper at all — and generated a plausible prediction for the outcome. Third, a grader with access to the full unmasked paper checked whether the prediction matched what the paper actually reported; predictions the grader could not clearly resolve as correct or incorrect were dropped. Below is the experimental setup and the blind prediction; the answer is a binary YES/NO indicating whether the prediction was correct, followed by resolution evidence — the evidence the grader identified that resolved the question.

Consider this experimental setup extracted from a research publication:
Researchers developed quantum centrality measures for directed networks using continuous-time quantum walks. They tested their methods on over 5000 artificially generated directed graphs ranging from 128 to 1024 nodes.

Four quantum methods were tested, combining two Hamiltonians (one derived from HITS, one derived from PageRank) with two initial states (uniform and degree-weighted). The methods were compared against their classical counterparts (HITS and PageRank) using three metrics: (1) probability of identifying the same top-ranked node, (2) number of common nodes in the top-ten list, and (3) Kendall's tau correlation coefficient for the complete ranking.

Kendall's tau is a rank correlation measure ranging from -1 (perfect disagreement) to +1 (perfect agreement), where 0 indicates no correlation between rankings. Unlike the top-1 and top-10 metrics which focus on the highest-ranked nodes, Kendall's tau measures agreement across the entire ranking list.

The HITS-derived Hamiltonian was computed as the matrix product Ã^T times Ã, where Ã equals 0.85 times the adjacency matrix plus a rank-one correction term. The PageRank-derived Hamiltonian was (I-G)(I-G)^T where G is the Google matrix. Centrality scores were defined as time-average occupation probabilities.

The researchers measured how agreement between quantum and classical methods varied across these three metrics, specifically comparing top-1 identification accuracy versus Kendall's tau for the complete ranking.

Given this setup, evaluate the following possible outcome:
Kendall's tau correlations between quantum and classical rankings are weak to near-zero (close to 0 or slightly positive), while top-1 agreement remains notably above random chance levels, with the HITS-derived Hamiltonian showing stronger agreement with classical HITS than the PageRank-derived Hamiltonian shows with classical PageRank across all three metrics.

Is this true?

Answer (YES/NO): NO